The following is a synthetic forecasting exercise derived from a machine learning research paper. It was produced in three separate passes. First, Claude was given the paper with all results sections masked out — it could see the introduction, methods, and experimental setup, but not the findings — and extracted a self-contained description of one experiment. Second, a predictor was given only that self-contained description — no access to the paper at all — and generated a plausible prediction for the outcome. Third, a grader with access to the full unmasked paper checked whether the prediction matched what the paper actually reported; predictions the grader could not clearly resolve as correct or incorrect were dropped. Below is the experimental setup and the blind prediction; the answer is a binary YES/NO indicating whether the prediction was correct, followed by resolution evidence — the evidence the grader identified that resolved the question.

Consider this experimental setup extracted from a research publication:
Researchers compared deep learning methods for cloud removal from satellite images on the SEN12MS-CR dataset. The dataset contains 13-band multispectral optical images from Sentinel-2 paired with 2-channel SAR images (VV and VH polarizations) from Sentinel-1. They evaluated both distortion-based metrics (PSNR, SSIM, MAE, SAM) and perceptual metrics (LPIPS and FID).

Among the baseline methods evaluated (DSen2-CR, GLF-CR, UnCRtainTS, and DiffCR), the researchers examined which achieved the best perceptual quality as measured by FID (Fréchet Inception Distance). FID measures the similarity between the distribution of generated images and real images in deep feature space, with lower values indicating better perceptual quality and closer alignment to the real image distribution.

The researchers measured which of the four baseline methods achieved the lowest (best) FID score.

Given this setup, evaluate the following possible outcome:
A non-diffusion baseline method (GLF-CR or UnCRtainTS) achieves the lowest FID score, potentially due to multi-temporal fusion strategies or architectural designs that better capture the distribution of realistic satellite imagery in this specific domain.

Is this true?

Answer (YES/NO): NO